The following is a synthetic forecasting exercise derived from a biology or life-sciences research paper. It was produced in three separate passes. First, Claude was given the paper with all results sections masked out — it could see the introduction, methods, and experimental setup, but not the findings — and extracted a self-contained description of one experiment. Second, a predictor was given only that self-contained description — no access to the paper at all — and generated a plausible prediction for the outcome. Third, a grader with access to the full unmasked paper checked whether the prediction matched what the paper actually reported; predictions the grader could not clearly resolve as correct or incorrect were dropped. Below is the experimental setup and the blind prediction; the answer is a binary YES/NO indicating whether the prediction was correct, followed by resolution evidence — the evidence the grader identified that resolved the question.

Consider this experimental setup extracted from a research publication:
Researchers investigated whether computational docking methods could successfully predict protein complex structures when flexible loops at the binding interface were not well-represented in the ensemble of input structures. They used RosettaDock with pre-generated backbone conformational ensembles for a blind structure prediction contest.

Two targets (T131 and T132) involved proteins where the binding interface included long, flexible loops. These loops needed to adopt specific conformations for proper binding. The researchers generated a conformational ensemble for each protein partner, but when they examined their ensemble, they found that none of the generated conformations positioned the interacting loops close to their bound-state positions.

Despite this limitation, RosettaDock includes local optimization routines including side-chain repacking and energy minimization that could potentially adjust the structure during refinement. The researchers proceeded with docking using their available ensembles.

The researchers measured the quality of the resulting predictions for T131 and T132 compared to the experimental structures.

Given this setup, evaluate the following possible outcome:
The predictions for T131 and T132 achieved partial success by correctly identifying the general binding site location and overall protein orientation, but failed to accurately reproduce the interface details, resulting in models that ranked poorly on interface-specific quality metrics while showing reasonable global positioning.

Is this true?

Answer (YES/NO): NO